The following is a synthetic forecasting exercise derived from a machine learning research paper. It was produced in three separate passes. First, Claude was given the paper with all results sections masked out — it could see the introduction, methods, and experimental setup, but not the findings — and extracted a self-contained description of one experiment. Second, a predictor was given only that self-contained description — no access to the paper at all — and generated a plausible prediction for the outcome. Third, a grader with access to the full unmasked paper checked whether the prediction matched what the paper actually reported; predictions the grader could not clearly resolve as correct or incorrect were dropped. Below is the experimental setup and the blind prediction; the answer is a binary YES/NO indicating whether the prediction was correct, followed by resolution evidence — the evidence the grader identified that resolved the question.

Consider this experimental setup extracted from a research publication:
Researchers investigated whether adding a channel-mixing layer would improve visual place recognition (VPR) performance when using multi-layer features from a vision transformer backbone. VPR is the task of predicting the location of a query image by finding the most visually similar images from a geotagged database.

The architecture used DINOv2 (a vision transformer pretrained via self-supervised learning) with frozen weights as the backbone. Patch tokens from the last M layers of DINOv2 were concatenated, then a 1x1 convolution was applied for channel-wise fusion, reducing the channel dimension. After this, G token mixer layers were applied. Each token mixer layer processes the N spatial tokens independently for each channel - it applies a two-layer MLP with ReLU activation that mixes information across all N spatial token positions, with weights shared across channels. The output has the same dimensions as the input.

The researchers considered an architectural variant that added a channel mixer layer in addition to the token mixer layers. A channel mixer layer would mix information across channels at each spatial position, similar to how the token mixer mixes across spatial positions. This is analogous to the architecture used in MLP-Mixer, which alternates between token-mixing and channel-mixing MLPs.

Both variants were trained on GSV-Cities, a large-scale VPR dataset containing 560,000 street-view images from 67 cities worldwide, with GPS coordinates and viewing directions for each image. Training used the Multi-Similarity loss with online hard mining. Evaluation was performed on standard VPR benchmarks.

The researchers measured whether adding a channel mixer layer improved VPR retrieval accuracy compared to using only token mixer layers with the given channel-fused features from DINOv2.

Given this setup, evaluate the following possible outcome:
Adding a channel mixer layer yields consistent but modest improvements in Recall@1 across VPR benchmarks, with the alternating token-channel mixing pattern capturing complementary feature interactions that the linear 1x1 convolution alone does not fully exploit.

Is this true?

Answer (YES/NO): NO